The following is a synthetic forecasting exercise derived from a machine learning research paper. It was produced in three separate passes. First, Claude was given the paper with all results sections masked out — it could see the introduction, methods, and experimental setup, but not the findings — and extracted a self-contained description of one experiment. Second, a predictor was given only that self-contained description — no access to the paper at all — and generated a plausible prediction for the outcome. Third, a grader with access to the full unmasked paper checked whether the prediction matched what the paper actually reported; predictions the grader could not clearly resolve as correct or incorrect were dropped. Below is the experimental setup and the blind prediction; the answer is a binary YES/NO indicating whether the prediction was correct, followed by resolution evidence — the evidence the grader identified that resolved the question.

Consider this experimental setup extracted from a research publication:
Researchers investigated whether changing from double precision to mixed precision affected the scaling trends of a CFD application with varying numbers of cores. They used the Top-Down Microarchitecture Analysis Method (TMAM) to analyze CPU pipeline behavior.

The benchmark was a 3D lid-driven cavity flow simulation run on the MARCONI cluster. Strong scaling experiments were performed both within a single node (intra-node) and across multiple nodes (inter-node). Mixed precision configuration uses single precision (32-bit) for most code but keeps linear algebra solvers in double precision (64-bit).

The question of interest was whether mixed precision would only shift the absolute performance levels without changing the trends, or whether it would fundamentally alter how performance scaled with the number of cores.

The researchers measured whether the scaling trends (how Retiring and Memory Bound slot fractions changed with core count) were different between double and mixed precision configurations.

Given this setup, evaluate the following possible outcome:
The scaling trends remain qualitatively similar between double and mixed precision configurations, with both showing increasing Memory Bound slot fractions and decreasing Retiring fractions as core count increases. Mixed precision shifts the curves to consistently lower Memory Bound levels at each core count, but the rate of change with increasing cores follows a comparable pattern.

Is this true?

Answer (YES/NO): YES